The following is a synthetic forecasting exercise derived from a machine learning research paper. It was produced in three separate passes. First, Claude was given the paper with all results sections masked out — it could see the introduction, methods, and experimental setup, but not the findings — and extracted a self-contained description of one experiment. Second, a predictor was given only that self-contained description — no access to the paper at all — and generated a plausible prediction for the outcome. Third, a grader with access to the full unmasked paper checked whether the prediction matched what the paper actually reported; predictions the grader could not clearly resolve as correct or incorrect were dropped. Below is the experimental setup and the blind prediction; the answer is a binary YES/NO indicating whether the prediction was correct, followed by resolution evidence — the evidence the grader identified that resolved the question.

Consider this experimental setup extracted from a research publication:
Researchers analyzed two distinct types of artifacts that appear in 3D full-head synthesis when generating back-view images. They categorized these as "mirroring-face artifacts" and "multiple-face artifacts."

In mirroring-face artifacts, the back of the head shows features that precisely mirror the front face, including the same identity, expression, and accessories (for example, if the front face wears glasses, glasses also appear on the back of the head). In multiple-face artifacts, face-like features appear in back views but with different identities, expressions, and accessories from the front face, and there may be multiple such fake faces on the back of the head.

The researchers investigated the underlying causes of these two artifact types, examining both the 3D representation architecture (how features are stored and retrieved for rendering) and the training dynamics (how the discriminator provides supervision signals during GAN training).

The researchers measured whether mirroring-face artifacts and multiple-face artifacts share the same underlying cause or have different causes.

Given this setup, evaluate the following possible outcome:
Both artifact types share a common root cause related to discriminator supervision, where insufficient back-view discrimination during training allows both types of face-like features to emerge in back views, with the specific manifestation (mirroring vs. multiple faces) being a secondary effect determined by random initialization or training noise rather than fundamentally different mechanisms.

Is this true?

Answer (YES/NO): NO